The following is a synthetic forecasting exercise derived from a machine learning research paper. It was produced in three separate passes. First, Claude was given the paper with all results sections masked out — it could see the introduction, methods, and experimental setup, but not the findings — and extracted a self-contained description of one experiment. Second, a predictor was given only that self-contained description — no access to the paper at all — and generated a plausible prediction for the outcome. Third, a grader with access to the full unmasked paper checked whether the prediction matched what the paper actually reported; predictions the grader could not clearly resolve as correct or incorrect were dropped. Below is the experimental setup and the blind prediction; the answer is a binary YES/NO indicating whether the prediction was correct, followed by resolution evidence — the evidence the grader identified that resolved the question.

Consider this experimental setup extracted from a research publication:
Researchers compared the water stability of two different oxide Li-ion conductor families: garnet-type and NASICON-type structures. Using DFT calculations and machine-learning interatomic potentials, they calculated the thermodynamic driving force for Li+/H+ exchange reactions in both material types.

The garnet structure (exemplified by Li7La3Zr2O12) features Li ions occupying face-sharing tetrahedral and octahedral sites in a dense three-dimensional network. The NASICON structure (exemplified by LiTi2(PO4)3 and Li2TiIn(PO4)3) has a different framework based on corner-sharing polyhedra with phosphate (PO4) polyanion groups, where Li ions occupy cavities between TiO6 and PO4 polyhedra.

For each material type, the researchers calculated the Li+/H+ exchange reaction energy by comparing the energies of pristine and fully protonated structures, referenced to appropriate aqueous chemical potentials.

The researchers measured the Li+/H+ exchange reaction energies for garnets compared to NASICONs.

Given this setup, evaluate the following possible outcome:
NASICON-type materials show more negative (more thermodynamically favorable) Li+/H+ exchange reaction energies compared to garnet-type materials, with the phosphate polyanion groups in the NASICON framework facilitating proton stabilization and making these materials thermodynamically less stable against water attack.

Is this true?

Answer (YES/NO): NO